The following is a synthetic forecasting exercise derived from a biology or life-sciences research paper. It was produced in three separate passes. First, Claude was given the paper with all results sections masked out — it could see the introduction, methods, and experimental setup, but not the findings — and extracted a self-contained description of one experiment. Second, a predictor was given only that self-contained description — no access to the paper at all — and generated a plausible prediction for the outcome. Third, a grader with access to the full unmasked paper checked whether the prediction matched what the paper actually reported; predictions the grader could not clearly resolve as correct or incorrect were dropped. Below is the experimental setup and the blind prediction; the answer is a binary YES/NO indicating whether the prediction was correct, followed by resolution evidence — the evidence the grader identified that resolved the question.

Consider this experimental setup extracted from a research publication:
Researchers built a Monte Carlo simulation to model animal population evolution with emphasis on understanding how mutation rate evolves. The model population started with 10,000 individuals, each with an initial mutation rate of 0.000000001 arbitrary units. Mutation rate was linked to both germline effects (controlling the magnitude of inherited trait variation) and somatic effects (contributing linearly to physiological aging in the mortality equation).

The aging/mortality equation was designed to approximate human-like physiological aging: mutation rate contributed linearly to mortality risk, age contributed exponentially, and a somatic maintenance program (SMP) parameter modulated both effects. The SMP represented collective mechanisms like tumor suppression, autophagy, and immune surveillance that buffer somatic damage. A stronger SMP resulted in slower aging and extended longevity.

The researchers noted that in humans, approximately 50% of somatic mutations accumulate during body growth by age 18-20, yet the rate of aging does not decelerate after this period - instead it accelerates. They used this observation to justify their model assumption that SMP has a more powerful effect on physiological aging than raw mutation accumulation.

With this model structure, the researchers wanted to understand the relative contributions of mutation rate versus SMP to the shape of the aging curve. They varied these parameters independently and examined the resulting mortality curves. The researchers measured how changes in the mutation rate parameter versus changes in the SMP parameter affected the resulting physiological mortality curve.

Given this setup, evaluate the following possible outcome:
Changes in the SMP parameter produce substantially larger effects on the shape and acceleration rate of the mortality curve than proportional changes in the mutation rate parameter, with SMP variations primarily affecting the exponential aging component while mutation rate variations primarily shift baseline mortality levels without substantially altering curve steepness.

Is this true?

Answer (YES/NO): YES